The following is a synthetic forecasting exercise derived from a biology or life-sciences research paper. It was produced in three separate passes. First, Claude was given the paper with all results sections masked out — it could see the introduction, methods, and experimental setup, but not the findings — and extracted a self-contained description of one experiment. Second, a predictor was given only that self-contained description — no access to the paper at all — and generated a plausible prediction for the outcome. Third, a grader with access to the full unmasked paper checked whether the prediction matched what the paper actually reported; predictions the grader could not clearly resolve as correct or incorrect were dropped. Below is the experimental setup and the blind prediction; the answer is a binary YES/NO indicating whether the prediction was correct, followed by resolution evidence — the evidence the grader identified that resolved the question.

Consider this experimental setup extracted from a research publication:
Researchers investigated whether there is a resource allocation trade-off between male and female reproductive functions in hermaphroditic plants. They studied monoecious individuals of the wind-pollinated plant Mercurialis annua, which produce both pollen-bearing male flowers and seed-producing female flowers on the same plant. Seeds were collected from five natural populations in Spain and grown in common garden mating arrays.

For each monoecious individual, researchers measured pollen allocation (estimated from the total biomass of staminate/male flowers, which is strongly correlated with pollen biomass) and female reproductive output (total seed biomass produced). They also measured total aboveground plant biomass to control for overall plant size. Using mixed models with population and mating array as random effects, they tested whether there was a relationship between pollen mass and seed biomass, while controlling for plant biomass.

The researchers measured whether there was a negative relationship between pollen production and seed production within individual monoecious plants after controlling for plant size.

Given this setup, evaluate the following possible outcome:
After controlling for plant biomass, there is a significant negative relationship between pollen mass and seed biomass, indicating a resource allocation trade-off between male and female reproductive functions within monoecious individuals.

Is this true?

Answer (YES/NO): YES